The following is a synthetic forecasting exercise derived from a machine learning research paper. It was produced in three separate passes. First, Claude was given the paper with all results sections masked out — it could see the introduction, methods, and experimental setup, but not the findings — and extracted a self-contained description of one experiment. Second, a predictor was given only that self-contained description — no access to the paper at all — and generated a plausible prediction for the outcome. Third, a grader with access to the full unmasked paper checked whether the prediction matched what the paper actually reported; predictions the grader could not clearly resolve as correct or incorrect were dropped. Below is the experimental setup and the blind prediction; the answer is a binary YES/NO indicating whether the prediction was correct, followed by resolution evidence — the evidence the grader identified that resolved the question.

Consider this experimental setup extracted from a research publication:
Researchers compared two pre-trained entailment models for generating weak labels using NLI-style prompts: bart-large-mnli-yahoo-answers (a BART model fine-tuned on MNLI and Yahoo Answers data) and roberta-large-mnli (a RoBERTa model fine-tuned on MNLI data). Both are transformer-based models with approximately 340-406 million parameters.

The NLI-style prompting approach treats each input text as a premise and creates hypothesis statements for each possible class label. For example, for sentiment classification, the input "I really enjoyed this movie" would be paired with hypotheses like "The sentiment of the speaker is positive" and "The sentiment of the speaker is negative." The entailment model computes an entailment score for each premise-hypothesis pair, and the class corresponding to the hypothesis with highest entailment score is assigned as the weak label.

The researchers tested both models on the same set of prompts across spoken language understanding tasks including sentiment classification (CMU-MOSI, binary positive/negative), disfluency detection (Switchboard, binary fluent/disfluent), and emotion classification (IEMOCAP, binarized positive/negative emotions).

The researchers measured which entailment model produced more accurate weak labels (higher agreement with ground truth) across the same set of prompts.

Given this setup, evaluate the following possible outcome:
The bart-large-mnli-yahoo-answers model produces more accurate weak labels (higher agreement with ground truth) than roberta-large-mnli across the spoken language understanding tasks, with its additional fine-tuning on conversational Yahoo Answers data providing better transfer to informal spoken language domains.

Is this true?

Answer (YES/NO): YES